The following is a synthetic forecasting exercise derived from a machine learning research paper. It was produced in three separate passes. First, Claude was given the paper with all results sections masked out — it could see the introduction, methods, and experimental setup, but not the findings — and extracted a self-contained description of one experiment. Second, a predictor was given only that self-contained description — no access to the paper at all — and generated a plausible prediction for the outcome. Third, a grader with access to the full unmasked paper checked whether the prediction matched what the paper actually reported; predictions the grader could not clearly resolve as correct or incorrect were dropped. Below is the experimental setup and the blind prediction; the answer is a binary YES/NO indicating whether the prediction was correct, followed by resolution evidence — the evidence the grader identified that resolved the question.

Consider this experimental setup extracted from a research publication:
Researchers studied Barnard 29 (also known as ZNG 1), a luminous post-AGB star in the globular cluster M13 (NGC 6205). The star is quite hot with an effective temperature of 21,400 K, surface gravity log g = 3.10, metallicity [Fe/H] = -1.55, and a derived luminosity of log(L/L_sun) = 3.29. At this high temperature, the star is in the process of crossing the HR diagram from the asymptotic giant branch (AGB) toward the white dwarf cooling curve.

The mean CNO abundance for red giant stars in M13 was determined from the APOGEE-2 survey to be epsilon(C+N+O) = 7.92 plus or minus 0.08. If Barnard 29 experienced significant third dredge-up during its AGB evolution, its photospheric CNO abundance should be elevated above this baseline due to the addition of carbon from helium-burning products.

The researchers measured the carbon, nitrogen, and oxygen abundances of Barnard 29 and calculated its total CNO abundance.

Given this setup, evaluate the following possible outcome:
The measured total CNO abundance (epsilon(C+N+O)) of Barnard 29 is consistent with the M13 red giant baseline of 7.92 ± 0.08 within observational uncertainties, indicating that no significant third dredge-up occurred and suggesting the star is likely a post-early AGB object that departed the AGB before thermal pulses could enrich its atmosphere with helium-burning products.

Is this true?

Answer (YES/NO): YES